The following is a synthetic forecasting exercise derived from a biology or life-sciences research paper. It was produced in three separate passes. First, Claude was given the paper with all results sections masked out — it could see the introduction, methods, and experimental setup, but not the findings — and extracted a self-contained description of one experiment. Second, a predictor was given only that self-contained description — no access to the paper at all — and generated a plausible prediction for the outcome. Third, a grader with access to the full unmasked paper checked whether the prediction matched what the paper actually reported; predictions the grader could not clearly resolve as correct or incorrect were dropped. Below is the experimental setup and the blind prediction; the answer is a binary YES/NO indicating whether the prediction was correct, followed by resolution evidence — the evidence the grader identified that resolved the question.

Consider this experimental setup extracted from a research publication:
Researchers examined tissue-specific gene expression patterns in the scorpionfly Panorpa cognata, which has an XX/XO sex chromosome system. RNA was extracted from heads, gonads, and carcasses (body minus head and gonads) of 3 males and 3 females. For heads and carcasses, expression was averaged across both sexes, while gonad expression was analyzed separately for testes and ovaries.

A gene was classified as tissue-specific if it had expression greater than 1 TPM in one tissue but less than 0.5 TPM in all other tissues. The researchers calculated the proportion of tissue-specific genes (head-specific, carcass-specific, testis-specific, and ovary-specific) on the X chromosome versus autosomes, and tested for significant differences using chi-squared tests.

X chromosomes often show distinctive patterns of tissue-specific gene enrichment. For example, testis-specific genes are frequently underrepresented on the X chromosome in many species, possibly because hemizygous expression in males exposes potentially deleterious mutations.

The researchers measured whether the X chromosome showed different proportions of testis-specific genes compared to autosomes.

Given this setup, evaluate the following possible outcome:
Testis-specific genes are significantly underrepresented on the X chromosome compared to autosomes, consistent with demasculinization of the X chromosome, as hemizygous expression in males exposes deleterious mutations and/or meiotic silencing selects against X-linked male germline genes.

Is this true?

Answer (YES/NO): NO